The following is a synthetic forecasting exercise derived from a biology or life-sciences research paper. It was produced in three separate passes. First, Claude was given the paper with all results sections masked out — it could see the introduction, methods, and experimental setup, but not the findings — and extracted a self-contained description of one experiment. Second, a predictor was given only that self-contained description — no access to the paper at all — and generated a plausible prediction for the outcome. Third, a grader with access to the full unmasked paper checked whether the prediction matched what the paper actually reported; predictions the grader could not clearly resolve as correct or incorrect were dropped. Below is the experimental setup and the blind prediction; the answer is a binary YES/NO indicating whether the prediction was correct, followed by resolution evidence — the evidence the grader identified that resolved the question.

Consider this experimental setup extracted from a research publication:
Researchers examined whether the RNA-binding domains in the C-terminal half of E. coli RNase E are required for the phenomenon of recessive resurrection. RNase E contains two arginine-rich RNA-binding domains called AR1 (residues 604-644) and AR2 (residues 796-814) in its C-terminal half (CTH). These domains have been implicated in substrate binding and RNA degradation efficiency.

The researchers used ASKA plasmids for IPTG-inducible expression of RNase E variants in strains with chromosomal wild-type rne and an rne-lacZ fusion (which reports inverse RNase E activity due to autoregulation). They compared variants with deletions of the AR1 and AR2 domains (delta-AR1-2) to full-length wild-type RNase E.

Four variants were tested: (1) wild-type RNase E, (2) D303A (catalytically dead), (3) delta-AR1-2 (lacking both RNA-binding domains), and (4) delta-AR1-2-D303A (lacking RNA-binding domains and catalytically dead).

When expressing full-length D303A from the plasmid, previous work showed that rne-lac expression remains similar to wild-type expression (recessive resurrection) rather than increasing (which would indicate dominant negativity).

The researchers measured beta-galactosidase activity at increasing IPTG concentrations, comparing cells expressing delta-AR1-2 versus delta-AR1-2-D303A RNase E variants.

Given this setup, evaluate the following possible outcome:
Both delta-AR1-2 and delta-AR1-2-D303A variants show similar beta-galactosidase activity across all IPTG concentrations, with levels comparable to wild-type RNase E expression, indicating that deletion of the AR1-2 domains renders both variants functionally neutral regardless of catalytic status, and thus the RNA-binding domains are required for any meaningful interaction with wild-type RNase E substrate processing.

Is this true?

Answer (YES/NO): NO